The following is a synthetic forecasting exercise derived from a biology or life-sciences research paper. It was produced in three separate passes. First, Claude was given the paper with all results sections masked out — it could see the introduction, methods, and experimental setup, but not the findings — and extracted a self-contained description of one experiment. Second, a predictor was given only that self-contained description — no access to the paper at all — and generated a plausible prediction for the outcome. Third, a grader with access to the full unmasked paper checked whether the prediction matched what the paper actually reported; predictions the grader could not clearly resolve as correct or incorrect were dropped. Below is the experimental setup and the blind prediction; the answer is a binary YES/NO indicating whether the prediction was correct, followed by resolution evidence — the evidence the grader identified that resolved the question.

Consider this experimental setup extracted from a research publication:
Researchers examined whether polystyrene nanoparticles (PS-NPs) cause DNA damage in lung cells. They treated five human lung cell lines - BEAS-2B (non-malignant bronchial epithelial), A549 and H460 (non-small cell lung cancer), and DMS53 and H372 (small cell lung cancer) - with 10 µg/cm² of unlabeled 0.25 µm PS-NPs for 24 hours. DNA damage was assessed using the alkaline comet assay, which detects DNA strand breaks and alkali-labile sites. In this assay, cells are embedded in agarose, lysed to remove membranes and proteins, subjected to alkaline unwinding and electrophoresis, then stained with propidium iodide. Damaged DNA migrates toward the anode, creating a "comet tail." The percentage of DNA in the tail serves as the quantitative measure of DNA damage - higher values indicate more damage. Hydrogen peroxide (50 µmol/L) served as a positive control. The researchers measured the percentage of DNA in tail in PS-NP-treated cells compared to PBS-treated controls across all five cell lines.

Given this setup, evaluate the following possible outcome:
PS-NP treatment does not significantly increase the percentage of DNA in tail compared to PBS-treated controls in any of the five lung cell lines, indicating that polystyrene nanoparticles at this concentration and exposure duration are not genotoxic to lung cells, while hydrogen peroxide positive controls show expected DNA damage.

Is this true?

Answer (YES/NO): NO